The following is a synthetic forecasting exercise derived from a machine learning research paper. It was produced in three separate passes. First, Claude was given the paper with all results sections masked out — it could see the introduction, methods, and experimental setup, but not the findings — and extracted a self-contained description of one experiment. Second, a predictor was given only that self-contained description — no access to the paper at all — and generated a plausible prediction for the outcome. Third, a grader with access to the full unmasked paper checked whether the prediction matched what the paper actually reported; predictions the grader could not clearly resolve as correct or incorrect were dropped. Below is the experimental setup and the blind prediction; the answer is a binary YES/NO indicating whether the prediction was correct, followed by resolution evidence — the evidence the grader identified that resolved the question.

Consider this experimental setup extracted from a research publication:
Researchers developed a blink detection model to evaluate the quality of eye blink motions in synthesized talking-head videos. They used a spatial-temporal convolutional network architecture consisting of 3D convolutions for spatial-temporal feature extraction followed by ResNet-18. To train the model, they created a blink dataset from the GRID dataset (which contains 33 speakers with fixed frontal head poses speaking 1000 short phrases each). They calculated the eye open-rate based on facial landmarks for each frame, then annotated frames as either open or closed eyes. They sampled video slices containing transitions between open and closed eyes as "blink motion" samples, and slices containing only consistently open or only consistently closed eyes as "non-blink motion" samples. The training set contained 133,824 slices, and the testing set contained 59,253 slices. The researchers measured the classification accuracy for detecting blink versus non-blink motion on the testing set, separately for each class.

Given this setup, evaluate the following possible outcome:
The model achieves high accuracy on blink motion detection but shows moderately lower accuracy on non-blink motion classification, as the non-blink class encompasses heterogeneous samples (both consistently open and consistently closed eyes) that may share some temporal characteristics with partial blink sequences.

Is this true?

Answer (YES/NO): NO